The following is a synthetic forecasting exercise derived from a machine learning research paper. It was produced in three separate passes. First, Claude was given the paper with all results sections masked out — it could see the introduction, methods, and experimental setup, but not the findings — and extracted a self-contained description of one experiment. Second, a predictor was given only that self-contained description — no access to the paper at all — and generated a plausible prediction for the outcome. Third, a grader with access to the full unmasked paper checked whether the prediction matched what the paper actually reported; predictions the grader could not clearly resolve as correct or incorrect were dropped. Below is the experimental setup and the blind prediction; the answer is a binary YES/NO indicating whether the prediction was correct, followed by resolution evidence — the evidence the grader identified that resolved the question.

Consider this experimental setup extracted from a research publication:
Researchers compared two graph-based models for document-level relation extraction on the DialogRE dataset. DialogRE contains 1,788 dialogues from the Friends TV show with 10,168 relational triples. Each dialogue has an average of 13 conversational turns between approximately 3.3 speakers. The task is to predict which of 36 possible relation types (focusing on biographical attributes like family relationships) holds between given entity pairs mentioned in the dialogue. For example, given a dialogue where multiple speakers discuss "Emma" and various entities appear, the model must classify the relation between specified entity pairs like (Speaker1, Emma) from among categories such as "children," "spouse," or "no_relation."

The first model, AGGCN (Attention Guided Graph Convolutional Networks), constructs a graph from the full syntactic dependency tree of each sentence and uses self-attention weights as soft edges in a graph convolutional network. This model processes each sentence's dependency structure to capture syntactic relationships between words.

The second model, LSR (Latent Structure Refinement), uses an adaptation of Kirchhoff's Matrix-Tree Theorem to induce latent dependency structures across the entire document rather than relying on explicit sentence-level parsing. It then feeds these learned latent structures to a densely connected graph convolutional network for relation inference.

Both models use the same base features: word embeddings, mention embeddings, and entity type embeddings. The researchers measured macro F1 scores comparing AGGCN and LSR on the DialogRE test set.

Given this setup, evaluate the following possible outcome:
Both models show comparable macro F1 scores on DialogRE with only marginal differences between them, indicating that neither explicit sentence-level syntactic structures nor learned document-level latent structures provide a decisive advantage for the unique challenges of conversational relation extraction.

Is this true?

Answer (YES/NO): YES